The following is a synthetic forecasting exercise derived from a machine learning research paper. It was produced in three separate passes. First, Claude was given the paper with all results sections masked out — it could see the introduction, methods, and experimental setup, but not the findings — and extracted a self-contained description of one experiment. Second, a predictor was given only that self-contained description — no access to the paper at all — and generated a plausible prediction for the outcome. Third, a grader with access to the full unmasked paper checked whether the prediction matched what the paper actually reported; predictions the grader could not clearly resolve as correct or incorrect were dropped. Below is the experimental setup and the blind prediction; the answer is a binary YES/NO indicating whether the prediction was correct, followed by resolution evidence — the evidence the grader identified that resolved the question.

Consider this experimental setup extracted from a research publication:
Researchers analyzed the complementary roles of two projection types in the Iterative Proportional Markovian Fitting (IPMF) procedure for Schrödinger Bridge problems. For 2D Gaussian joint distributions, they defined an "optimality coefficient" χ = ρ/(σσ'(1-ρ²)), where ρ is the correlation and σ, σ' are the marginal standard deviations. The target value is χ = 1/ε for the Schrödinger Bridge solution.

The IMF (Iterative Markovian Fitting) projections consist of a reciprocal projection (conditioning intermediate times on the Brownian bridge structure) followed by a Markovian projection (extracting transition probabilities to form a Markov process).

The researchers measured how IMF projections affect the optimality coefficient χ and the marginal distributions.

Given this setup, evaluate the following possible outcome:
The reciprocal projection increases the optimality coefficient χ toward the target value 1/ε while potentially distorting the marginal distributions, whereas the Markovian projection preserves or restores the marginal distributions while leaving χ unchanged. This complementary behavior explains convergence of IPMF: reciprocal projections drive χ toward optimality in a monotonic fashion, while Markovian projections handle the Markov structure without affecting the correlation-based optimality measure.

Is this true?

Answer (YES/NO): NO